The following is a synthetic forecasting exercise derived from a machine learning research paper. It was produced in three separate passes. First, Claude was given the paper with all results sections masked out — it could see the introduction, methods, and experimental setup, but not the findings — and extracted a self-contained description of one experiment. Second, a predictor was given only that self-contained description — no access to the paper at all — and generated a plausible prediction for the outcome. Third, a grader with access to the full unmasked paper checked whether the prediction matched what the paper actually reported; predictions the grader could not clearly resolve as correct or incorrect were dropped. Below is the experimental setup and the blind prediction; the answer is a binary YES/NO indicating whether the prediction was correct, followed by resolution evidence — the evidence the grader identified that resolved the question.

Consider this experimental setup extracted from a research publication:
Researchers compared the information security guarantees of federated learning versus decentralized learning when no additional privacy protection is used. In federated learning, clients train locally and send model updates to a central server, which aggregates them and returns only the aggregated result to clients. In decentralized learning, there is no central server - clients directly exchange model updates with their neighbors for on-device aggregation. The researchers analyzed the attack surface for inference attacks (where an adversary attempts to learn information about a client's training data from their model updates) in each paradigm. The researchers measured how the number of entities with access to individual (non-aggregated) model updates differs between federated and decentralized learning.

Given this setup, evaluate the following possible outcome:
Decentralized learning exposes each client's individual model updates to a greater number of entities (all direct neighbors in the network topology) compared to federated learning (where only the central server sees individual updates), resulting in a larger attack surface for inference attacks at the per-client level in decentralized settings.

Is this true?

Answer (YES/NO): YES